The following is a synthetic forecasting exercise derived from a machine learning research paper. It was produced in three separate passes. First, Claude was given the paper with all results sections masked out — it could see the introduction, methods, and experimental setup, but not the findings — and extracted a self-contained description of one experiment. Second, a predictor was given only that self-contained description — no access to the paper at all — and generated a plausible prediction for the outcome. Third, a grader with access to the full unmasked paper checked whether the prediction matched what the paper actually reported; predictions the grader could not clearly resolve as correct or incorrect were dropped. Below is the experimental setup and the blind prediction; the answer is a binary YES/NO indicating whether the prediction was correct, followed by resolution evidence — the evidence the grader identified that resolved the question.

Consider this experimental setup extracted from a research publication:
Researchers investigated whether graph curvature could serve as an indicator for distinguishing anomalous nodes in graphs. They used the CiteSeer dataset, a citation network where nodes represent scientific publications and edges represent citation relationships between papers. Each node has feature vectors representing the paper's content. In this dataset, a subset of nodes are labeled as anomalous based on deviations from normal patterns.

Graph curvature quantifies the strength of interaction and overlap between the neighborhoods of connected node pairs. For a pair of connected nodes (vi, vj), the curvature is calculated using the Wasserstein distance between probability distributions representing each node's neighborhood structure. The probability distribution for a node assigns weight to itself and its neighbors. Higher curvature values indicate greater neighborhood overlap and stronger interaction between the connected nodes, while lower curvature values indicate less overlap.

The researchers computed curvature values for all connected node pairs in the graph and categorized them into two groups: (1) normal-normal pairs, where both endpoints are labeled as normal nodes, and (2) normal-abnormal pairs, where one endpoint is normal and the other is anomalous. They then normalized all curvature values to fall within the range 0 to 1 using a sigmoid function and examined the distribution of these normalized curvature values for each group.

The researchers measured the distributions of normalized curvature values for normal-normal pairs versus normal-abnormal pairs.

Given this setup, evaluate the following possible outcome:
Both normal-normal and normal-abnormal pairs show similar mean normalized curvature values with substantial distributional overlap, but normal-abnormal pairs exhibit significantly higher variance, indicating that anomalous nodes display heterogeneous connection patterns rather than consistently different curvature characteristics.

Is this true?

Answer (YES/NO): NO